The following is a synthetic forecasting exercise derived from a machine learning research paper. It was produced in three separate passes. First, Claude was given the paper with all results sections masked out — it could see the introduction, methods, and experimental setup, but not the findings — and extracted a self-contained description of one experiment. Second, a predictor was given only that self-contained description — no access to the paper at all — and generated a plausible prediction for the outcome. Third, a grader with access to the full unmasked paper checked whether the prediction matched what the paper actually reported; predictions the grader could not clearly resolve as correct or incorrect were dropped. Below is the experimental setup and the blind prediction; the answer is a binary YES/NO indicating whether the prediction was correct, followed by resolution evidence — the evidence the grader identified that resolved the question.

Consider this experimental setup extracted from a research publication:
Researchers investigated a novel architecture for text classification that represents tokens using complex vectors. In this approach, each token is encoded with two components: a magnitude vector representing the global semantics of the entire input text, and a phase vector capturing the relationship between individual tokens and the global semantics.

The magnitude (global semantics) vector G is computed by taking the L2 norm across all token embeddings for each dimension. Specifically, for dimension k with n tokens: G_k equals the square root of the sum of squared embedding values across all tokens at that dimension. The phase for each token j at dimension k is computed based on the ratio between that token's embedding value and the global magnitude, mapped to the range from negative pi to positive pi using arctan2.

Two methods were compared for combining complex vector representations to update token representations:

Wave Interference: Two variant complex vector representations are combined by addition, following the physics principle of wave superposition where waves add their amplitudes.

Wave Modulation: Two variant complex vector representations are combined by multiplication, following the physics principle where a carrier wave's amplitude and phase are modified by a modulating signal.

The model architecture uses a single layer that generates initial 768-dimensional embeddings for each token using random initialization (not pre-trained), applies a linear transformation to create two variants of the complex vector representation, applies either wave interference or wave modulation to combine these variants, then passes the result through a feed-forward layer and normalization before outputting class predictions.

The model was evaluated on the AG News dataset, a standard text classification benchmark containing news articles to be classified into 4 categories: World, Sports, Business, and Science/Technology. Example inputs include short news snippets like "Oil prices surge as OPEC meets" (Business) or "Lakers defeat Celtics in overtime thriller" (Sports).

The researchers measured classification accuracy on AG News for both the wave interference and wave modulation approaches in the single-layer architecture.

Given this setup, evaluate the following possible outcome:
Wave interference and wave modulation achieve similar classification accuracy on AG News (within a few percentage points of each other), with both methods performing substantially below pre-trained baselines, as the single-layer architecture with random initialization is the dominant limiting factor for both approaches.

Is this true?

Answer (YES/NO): NO